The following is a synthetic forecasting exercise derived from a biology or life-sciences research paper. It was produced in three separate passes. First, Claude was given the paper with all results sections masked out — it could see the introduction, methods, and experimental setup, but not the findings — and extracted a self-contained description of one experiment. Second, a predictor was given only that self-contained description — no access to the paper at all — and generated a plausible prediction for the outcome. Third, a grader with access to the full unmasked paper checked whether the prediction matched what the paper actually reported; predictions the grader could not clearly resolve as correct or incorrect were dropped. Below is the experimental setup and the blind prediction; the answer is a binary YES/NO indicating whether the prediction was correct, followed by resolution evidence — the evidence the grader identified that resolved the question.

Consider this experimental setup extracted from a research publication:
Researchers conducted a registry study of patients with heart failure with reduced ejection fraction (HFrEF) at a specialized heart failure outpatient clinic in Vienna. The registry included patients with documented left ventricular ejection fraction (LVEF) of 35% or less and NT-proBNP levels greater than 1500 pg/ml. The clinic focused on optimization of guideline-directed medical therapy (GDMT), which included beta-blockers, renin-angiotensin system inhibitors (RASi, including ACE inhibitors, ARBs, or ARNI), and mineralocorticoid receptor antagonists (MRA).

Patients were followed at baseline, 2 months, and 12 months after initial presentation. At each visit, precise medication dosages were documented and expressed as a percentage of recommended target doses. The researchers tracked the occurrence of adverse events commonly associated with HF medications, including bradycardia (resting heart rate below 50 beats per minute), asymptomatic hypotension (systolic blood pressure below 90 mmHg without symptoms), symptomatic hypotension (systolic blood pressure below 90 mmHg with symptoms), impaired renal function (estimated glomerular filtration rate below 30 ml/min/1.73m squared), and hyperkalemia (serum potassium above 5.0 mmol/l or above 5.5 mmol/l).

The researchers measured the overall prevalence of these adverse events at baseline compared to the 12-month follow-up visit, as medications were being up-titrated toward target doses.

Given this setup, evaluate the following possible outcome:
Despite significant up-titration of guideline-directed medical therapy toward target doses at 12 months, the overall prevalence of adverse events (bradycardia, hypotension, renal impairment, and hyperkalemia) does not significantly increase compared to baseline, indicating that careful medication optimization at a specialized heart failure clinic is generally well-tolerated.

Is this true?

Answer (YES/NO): NO